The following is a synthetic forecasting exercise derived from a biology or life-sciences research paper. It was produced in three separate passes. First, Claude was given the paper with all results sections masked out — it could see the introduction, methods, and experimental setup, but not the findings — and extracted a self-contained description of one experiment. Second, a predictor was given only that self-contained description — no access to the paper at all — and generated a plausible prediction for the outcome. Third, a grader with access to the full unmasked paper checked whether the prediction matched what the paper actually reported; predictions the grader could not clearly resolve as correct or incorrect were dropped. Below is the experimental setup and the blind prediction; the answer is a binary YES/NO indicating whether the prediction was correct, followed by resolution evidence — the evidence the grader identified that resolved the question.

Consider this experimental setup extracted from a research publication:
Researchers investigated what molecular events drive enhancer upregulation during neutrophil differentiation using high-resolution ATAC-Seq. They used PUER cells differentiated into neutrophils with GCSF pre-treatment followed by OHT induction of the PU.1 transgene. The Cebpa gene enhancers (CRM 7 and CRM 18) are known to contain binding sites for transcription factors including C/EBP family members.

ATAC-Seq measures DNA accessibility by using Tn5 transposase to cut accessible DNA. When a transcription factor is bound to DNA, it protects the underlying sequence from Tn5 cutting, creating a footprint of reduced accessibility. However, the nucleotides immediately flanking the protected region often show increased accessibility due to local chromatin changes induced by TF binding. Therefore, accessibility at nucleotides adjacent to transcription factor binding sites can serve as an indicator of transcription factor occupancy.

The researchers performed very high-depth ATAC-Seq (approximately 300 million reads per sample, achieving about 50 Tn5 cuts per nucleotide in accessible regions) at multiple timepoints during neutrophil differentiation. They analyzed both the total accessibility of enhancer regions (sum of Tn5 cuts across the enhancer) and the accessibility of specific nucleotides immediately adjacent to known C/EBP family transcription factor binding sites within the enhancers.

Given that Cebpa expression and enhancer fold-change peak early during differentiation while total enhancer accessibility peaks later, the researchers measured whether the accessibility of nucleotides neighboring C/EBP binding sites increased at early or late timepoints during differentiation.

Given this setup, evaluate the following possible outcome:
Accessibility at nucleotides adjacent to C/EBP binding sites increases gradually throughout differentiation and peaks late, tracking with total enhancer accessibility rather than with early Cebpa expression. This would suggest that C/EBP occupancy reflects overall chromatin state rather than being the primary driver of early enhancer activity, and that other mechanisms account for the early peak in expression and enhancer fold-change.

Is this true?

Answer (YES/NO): NO